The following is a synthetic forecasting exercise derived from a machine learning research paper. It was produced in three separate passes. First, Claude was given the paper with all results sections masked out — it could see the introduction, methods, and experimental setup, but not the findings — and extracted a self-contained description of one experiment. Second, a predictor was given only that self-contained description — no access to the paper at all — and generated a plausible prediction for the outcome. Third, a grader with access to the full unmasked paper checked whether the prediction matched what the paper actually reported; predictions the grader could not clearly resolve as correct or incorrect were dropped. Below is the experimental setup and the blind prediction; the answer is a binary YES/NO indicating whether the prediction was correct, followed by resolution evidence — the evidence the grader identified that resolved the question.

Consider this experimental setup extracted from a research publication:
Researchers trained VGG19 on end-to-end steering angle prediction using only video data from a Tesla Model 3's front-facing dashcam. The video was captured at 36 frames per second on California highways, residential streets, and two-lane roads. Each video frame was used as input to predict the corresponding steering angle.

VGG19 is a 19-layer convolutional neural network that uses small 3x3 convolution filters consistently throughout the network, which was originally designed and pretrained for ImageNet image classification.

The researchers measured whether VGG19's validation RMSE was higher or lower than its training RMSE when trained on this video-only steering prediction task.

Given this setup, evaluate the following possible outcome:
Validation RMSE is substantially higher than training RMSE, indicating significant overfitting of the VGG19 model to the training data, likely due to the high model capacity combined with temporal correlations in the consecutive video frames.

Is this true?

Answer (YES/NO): NO